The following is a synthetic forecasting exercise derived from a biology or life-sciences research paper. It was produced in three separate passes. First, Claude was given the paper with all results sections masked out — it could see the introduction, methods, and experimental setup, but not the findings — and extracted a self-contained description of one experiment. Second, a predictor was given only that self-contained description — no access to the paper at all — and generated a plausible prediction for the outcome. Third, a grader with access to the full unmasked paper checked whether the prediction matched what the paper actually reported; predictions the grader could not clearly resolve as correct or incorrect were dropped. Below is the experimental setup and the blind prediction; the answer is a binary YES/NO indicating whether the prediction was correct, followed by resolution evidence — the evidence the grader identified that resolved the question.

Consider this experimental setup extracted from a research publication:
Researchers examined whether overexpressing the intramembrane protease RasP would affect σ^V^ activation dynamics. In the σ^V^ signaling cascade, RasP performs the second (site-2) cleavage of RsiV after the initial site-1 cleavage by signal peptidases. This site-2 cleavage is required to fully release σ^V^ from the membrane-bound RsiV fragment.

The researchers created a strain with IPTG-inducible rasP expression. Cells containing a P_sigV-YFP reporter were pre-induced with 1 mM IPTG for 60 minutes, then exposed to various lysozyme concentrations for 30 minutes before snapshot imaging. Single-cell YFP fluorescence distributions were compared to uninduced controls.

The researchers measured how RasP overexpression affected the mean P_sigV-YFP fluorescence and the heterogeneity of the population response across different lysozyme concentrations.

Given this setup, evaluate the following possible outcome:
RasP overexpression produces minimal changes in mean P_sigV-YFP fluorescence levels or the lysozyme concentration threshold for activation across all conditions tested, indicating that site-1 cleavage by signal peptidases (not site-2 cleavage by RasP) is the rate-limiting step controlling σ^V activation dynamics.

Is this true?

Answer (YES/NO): NO